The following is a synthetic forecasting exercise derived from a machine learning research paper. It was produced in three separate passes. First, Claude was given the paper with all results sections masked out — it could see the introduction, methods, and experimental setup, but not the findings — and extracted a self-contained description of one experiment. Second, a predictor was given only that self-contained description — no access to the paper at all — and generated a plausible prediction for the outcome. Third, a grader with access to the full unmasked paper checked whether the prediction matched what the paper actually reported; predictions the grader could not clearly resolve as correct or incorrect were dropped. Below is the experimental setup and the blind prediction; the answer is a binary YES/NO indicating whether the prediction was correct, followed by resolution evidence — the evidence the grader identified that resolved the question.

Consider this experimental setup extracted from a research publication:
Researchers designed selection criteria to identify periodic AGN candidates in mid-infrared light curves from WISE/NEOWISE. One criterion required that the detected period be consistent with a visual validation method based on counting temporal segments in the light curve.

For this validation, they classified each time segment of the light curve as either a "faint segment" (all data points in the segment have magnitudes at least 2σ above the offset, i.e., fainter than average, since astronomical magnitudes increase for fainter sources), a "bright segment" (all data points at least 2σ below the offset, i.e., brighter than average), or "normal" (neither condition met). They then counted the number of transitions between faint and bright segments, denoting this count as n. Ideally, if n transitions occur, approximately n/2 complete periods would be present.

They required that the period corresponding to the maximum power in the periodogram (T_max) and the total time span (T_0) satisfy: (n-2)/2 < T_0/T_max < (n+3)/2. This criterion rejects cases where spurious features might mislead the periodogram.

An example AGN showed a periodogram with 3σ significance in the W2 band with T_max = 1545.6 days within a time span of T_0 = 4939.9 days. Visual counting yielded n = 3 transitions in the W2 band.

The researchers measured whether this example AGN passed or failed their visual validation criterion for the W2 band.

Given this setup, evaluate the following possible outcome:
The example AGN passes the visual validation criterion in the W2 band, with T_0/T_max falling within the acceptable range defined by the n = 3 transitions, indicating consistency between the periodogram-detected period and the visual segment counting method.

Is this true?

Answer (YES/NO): NO